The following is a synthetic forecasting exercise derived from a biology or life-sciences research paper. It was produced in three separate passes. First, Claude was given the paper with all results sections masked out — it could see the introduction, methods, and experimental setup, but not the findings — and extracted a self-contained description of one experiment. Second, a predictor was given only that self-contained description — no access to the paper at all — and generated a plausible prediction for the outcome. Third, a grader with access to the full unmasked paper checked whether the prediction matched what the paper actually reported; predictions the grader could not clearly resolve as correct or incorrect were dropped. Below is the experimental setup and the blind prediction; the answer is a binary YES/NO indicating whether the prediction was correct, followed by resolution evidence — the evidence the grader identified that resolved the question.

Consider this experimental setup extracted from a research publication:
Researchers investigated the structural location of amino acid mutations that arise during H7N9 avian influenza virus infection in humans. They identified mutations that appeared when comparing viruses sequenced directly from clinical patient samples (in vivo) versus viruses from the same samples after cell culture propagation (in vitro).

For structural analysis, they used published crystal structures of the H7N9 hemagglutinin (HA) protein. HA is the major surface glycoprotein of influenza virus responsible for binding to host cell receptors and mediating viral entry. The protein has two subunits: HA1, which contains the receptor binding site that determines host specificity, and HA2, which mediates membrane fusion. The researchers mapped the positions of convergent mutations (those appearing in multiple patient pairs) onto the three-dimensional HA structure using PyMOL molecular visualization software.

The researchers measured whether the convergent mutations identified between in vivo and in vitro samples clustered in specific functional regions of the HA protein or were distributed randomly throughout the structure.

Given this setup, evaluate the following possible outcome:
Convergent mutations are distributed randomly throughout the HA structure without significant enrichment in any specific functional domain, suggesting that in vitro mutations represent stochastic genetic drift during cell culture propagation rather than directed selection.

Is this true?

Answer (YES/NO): NO